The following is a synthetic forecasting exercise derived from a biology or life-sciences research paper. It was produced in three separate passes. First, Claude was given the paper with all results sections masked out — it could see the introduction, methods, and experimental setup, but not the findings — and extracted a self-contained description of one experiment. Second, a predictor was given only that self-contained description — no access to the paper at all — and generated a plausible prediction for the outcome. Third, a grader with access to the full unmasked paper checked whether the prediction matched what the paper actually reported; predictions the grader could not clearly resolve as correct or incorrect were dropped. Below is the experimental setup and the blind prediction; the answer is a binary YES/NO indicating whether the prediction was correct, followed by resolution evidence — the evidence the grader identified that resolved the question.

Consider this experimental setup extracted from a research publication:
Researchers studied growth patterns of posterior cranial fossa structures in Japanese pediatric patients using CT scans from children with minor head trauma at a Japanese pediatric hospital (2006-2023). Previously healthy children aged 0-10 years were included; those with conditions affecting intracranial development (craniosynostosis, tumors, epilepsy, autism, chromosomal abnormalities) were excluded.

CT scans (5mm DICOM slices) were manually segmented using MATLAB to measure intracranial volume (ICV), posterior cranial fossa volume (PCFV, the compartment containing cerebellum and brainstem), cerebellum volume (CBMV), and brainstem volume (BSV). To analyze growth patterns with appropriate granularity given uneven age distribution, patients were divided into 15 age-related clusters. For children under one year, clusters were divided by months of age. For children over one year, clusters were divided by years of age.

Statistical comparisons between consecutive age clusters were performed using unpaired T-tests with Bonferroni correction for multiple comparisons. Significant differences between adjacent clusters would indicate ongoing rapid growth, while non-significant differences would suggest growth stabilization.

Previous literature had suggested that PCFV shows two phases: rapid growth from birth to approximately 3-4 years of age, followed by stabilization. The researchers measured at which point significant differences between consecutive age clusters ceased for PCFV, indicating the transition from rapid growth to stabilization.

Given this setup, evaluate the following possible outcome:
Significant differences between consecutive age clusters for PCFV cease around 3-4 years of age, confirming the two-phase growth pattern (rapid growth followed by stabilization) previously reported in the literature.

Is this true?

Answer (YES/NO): NO